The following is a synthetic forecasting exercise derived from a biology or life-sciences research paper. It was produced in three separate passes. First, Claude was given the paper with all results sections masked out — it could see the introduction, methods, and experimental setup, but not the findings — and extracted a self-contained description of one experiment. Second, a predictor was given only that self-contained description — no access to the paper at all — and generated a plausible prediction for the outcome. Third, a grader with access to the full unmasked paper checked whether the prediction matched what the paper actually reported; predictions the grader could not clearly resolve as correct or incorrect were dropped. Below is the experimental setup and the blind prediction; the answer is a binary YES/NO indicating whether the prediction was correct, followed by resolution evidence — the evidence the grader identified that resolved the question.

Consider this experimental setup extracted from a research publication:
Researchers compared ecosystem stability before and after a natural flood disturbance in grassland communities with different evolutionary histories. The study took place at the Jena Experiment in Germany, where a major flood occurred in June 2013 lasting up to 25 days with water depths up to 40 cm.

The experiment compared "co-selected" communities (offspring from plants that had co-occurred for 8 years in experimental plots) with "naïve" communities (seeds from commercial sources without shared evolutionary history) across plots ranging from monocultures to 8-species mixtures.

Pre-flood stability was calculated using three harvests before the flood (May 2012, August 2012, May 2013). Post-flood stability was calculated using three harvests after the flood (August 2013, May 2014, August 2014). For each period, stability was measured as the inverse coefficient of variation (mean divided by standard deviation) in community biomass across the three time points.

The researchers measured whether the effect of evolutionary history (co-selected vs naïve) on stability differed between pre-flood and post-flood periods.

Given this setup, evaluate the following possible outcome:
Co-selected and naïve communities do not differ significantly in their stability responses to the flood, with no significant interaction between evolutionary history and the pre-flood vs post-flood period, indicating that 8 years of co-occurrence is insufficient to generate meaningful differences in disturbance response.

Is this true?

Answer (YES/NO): NO